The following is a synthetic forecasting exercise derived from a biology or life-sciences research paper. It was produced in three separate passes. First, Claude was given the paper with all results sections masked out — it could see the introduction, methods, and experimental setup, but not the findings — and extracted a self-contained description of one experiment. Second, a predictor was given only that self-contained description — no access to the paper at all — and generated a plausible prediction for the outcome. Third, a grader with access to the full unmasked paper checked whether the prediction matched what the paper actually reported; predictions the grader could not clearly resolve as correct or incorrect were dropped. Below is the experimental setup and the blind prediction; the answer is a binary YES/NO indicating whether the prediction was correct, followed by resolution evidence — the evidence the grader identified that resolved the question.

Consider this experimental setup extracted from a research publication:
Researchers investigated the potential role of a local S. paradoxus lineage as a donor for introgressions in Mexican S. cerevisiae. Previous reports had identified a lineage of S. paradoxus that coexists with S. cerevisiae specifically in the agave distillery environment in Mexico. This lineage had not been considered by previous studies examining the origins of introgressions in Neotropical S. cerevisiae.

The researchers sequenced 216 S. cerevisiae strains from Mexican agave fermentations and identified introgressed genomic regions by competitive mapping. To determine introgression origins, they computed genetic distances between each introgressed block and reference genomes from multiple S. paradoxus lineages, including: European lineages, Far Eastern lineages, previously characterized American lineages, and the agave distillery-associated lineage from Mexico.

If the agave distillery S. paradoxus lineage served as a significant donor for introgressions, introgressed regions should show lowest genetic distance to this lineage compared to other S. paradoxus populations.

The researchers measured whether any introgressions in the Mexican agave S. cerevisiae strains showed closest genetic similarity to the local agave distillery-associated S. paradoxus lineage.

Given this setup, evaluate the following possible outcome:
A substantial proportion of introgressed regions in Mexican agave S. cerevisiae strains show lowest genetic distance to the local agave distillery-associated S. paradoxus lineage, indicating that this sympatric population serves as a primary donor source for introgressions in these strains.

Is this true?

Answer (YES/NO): YES